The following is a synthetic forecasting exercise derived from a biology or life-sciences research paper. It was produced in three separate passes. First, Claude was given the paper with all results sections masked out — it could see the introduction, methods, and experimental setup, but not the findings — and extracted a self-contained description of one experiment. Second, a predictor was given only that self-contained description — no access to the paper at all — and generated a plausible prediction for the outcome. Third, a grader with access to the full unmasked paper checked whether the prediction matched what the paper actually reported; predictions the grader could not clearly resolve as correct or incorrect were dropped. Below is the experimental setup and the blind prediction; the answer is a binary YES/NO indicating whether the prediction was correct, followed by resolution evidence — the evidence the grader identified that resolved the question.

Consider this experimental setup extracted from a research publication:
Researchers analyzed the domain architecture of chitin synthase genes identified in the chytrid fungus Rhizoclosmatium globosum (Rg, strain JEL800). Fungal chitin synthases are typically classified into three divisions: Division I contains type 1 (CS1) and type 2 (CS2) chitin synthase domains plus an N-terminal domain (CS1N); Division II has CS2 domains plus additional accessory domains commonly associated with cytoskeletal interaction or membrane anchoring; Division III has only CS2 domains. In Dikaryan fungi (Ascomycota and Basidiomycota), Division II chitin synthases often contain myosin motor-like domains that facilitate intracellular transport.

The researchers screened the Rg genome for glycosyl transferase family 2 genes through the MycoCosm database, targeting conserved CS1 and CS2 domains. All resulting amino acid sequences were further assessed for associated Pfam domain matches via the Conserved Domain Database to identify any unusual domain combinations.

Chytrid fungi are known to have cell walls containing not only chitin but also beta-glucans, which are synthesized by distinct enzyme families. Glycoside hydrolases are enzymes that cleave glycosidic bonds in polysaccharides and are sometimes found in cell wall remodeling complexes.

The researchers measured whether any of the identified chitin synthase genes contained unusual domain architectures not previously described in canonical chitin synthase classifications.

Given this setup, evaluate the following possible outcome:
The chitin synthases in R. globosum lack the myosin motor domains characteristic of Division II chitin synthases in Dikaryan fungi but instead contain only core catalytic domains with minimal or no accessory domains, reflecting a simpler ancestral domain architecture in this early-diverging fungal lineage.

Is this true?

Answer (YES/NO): NO